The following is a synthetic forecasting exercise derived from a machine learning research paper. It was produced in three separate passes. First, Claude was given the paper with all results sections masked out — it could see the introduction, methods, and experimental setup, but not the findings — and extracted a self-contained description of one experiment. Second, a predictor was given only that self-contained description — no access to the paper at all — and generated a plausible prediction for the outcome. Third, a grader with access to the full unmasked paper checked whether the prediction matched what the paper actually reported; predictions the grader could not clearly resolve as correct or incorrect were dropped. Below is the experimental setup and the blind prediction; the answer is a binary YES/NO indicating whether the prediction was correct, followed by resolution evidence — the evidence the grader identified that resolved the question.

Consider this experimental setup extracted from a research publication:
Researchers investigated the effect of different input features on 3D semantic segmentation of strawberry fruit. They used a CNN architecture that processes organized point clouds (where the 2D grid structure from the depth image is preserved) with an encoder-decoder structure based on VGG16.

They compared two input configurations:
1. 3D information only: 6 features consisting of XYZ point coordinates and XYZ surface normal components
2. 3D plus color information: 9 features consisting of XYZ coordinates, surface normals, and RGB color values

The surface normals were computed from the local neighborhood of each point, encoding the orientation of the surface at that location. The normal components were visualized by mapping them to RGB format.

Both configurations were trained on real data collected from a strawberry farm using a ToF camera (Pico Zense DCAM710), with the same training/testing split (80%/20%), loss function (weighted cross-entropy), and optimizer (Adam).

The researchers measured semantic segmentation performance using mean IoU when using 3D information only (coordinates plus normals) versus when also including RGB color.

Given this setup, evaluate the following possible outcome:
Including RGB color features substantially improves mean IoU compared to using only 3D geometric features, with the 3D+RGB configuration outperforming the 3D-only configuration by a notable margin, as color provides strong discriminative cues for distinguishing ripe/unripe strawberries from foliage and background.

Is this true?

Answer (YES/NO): YES